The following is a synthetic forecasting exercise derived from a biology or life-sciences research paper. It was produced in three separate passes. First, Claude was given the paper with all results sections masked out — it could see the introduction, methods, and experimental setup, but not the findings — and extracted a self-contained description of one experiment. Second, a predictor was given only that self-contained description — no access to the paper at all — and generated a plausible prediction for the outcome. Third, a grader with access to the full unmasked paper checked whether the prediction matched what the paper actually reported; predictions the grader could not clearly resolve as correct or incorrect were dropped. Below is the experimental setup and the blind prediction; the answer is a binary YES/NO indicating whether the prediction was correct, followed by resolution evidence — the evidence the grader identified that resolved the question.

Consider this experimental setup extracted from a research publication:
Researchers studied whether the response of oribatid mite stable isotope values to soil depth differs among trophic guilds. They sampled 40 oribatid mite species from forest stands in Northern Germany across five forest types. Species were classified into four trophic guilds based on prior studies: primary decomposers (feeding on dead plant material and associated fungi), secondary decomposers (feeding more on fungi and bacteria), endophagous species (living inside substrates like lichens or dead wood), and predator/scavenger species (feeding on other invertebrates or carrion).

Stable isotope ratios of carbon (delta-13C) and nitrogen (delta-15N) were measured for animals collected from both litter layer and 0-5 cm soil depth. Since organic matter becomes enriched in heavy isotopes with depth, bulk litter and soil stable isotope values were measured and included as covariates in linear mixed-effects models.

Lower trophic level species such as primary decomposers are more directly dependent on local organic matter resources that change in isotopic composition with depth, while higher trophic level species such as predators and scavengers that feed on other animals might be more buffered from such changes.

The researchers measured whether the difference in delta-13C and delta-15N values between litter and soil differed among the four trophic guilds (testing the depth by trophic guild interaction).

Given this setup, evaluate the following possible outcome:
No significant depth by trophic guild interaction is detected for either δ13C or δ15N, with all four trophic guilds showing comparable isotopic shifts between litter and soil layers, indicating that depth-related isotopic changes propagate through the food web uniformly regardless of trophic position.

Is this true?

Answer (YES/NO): NO